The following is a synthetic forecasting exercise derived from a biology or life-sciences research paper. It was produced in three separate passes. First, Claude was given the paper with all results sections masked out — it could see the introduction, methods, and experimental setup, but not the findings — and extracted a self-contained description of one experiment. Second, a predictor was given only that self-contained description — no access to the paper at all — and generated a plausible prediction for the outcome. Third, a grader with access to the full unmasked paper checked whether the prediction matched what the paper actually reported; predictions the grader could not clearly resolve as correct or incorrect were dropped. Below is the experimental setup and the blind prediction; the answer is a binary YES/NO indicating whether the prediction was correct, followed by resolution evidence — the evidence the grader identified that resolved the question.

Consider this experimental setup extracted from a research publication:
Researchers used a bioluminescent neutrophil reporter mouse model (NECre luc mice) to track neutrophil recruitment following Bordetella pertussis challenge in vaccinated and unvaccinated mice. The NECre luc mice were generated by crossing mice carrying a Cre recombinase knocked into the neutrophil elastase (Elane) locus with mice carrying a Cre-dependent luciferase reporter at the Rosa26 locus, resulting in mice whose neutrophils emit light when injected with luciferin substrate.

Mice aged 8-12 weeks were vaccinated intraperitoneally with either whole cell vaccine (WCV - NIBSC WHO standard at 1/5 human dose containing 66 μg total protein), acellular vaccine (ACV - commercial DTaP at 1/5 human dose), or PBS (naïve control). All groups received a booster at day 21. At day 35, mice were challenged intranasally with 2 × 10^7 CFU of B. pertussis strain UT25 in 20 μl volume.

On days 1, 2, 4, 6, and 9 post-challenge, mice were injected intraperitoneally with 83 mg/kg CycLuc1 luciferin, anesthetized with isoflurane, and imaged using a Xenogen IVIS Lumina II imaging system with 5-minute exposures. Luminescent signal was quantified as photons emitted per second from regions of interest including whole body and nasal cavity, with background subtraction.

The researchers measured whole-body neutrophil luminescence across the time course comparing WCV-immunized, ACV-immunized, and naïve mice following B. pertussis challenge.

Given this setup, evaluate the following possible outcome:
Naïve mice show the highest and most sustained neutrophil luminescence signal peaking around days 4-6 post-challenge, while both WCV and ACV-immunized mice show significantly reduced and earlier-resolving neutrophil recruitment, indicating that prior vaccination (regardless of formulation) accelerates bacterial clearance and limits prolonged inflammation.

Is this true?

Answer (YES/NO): NO